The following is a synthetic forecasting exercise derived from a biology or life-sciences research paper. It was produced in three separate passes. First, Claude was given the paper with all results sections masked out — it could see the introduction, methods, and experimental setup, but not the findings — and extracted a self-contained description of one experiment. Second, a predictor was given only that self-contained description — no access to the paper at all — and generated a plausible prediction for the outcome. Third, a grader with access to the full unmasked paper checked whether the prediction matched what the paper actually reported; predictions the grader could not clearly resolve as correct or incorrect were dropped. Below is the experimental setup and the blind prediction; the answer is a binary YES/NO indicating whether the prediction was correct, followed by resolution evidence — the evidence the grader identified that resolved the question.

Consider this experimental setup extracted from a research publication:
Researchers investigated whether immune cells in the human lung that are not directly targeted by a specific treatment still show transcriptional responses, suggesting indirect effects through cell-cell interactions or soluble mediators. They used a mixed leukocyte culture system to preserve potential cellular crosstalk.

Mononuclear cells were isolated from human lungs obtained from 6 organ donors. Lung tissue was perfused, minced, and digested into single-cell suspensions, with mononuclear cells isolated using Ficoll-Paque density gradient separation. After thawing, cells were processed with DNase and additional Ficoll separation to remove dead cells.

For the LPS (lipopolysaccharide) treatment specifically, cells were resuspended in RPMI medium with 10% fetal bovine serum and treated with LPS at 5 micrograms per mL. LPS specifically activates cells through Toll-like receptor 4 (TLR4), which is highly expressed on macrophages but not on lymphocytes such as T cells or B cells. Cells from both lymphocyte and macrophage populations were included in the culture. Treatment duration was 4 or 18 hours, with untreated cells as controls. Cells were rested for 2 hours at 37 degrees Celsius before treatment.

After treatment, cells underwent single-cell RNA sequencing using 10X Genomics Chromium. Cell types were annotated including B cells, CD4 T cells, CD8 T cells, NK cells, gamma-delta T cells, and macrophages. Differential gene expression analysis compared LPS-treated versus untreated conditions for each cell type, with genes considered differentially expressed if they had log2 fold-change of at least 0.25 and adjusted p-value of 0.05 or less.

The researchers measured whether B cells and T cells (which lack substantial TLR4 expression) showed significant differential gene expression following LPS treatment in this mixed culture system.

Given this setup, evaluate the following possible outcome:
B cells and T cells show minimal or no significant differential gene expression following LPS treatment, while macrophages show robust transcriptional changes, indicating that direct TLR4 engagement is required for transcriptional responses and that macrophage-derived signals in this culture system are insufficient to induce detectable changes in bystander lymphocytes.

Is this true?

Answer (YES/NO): NO